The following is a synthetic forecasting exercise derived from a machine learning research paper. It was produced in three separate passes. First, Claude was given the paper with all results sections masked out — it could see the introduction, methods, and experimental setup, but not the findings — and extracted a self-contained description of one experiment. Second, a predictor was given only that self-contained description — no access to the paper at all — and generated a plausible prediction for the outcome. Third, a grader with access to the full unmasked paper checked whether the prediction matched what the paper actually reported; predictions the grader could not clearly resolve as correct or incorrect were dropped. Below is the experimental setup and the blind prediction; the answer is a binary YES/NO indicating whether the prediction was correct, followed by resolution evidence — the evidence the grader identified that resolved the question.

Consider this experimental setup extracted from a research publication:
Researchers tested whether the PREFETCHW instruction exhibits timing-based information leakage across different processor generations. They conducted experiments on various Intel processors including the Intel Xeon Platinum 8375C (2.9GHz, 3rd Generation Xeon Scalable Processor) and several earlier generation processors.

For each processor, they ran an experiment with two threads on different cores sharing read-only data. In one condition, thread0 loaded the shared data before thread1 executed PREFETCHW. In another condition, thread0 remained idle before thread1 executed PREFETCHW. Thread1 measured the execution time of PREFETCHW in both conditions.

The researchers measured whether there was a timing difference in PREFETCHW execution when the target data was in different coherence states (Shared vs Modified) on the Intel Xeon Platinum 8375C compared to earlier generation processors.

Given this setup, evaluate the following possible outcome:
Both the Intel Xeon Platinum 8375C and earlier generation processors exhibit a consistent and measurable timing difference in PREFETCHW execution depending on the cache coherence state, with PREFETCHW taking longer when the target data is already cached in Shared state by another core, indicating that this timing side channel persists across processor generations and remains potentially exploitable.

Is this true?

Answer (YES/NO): NO